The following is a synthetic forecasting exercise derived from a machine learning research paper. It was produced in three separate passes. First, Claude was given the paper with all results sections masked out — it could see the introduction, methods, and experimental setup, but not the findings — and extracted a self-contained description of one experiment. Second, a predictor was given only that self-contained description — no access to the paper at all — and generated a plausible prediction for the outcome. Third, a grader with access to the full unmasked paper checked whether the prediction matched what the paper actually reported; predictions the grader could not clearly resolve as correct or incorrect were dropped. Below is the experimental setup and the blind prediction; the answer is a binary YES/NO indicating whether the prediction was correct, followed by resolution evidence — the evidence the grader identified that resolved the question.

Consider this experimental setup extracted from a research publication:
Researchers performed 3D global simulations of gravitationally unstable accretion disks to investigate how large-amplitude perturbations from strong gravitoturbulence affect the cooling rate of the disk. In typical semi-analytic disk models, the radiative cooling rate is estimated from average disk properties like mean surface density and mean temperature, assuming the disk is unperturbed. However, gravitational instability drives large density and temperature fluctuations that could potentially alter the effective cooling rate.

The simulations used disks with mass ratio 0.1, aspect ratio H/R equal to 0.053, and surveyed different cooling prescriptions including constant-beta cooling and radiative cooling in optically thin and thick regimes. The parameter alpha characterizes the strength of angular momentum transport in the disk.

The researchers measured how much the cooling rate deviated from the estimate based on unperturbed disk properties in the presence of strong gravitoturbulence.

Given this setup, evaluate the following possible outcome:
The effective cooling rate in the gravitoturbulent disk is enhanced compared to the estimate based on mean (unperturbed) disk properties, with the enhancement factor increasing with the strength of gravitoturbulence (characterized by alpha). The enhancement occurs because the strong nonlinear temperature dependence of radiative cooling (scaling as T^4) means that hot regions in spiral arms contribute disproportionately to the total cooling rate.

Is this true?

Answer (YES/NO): NO